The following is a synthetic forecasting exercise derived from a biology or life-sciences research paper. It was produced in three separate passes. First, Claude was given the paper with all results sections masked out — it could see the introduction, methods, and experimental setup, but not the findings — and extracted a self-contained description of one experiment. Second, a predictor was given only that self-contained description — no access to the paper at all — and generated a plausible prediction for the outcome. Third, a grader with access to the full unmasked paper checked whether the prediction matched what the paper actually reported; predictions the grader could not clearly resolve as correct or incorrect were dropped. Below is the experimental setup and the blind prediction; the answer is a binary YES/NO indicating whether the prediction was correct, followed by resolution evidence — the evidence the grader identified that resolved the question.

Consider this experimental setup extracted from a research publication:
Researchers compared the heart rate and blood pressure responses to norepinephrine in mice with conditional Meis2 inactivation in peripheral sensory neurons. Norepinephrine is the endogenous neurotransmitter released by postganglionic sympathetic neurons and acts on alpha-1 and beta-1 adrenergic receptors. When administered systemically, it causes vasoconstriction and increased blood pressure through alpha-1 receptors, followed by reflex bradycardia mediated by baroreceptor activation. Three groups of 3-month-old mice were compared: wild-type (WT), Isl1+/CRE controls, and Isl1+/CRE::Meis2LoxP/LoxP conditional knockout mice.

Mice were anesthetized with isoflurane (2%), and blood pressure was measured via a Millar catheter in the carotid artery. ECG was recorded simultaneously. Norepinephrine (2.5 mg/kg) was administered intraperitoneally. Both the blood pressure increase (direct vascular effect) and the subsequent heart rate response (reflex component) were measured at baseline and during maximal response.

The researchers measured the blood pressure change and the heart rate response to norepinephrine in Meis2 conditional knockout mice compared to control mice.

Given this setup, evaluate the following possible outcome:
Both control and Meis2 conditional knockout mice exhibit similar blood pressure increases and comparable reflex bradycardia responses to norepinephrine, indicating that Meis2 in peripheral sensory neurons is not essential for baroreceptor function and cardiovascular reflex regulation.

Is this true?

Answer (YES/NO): NO